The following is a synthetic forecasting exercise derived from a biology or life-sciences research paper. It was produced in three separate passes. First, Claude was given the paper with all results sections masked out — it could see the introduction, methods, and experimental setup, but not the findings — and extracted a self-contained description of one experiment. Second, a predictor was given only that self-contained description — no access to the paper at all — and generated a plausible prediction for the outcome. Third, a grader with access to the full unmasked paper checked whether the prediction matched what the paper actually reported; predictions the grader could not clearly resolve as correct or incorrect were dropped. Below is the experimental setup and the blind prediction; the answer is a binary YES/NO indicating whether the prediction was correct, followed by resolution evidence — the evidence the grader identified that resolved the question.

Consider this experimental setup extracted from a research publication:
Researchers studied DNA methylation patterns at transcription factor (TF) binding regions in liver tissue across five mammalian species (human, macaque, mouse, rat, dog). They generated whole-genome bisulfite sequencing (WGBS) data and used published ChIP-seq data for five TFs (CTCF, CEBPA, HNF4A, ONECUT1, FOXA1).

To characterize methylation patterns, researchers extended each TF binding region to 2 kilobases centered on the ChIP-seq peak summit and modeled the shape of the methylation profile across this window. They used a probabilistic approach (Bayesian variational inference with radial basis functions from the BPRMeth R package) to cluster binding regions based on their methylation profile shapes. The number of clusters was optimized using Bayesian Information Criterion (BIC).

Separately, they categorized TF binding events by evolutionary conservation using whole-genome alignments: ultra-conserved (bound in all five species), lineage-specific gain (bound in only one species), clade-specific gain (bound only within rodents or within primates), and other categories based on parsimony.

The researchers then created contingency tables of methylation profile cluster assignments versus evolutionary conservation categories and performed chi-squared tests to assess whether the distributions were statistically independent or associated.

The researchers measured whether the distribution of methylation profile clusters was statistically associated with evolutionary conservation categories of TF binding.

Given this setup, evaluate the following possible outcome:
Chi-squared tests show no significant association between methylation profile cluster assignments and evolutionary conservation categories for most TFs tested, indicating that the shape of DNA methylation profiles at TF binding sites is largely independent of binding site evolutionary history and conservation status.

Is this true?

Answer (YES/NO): NO